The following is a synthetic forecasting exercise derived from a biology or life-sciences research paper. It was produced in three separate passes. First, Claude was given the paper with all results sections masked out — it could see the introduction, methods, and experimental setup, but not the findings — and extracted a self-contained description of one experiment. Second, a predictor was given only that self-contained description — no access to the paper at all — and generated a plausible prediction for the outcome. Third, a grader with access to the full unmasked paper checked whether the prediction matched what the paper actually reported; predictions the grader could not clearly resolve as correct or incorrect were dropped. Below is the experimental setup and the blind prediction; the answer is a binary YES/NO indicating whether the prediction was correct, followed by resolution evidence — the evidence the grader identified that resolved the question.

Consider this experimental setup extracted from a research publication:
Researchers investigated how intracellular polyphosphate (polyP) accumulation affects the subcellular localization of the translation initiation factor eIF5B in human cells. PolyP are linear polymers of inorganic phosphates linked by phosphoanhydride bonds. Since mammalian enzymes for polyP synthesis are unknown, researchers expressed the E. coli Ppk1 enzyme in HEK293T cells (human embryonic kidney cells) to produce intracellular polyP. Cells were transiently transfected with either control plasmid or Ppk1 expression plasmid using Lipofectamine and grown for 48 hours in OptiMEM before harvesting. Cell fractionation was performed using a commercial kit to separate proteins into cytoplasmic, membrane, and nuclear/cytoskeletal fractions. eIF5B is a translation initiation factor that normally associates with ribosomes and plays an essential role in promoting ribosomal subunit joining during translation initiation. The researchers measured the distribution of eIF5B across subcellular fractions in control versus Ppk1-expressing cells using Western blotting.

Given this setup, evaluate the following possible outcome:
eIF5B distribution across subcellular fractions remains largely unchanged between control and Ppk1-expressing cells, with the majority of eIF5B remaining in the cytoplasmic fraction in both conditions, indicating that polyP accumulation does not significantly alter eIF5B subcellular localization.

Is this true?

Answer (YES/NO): NO